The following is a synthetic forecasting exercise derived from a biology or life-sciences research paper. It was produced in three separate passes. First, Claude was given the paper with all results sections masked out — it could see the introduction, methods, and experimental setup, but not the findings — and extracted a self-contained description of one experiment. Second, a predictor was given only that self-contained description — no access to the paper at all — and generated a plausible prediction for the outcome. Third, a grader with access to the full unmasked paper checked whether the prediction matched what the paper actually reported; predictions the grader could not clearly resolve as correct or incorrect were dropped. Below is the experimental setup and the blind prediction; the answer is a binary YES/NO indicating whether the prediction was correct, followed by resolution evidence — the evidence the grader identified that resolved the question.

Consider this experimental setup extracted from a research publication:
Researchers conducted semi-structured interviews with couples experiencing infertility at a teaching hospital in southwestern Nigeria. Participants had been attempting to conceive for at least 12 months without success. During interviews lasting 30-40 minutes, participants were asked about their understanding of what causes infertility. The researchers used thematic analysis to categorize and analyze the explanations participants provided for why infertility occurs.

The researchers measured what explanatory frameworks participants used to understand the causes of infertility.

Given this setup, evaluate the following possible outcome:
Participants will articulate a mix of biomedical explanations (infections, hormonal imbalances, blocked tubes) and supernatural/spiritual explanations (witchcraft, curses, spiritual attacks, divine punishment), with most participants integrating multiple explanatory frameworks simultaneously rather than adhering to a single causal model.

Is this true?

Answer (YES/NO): YES